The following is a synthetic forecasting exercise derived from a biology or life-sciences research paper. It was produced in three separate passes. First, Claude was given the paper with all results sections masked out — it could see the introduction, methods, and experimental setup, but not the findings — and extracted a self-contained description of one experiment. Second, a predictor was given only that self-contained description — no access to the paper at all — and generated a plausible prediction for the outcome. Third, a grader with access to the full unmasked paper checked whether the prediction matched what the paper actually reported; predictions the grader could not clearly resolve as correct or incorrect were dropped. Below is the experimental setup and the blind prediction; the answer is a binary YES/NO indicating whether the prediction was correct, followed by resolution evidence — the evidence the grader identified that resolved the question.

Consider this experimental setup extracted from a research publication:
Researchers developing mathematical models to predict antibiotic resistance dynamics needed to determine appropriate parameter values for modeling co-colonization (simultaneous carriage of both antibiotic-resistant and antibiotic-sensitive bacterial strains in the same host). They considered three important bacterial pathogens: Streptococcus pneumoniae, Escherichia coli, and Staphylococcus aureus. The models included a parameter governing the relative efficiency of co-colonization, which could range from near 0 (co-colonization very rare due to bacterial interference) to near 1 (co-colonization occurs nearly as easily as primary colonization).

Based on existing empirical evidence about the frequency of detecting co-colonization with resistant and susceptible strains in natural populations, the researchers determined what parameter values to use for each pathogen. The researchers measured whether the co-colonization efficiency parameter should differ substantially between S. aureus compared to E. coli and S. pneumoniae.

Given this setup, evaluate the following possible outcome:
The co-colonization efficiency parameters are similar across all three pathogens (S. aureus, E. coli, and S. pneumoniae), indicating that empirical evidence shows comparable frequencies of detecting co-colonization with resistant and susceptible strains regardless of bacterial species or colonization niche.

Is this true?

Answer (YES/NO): NO